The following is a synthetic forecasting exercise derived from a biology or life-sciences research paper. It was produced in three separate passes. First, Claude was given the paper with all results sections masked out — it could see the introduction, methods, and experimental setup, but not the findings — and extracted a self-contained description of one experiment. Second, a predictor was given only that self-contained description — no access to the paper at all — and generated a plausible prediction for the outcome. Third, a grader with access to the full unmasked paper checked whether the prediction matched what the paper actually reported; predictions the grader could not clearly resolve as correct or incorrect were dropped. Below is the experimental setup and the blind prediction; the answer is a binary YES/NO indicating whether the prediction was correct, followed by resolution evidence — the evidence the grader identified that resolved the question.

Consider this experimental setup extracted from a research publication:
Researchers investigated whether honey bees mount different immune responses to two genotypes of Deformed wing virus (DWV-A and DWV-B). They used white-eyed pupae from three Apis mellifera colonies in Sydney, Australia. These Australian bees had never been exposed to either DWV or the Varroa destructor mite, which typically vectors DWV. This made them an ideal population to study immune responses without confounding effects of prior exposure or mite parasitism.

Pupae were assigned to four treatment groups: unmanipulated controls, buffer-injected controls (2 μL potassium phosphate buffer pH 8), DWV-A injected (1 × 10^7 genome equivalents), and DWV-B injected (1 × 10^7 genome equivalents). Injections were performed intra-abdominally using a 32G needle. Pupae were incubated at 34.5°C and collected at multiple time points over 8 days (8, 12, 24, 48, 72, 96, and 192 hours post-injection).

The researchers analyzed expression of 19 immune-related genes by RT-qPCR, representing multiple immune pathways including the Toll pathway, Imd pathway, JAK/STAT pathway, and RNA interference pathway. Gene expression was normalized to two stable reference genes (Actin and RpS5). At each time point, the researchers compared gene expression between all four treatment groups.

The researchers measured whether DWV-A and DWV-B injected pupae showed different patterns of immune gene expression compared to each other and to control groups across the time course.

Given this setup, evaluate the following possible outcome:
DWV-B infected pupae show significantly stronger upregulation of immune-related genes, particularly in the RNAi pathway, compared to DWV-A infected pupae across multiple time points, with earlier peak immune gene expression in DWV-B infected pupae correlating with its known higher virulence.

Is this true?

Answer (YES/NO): NO